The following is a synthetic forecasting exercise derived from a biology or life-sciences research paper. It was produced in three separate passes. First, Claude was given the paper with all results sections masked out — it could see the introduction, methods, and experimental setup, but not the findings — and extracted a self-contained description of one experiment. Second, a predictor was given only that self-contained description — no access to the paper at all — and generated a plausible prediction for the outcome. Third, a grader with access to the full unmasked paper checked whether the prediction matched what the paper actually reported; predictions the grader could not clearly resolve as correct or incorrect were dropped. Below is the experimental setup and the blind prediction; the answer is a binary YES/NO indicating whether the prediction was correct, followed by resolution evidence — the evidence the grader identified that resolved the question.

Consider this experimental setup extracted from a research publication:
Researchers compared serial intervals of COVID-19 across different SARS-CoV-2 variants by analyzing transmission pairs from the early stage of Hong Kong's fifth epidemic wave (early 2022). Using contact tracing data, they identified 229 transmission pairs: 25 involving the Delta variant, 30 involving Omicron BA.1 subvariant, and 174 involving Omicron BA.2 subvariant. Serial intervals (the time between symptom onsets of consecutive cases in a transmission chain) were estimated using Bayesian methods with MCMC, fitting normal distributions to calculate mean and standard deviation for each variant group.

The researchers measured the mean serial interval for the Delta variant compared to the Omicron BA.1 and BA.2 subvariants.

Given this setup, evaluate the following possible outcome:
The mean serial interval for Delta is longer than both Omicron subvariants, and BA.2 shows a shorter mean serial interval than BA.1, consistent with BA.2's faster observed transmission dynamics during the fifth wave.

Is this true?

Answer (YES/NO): NO